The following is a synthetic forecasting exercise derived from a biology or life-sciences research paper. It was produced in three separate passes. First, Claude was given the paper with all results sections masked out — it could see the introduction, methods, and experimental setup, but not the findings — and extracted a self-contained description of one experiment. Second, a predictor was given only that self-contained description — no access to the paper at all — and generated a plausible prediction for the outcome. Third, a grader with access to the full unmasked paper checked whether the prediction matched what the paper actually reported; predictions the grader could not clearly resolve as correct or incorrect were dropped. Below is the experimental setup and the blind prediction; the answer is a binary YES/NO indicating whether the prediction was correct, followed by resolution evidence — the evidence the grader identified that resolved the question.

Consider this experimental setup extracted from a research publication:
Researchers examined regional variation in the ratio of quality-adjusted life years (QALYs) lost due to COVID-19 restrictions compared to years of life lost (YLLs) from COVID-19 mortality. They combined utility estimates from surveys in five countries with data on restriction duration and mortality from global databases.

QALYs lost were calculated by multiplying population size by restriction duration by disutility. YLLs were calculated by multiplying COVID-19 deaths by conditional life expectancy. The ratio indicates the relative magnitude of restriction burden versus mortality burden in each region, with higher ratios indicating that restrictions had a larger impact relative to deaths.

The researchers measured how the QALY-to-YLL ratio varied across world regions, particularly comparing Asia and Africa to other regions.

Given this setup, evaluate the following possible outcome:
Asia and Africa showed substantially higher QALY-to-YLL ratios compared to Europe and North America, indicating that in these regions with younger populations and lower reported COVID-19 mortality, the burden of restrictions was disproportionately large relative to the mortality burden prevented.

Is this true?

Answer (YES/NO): YES